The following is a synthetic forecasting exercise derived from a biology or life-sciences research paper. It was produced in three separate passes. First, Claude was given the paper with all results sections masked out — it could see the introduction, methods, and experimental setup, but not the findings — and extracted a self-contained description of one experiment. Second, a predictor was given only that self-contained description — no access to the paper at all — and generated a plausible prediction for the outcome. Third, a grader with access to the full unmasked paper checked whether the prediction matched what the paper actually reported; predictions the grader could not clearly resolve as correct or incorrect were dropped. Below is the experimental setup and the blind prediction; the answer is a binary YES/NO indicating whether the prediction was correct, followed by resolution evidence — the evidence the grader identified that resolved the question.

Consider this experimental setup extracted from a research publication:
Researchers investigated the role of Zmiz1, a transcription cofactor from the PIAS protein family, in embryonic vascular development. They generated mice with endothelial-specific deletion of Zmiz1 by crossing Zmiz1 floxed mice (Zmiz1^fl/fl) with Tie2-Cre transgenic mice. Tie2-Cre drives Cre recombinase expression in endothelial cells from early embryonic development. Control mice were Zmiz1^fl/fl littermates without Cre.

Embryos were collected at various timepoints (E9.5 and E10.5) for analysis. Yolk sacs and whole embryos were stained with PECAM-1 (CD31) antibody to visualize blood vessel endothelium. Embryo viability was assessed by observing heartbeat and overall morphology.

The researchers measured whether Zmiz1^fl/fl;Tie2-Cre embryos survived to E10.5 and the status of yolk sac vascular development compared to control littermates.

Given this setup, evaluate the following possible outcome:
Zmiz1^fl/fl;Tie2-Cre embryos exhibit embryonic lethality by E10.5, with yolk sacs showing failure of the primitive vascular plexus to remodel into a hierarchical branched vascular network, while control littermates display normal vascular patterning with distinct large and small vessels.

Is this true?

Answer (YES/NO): NO